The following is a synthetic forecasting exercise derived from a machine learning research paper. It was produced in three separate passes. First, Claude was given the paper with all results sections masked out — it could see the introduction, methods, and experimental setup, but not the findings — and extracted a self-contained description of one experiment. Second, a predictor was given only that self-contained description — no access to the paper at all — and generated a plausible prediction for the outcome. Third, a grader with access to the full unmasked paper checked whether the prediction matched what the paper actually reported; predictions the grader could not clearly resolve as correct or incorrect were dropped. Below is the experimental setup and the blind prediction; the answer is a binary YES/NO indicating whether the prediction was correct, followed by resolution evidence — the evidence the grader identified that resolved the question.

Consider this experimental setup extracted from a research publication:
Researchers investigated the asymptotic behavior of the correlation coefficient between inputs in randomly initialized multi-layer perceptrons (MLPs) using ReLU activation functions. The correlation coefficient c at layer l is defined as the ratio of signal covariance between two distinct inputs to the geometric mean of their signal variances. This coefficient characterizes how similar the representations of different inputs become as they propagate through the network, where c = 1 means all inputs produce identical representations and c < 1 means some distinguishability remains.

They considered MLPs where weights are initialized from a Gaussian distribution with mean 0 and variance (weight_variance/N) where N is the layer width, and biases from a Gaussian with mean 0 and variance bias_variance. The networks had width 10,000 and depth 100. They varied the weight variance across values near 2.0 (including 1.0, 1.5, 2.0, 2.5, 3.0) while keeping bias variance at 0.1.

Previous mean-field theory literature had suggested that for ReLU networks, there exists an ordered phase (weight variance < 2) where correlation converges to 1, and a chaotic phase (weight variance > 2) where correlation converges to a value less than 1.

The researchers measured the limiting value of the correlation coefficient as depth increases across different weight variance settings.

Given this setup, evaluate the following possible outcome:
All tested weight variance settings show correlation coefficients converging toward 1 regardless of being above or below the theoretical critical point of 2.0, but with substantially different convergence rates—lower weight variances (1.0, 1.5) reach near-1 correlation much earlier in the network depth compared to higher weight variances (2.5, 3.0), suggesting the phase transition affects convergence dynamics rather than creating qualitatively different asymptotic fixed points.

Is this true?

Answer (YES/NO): YES